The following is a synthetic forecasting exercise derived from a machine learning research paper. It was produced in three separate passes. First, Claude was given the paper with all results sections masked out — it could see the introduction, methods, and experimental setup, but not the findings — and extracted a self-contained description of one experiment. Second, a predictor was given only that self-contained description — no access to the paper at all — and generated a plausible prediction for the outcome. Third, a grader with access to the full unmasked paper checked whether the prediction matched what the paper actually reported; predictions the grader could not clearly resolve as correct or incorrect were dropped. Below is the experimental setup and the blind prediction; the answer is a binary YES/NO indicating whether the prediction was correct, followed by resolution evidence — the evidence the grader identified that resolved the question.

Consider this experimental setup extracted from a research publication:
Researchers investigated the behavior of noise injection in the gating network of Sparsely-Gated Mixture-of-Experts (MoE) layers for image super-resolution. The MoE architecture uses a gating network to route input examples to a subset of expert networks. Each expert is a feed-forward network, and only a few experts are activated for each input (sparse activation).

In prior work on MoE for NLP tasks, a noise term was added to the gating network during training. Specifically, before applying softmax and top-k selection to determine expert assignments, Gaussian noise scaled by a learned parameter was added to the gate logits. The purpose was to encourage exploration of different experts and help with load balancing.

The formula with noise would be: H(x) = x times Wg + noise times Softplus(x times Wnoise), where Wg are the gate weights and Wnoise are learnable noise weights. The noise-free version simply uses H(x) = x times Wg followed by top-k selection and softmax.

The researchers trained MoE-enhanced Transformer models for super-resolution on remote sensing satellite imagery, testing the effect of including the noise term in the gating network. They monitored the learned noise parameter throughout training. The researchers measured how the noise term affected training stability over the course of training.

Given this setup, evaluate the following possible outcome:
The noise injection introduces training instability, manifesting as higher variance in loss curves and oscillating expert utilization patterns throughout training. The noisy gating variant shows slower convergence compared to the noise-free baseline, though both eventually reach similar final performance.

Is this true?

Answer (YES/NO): NO